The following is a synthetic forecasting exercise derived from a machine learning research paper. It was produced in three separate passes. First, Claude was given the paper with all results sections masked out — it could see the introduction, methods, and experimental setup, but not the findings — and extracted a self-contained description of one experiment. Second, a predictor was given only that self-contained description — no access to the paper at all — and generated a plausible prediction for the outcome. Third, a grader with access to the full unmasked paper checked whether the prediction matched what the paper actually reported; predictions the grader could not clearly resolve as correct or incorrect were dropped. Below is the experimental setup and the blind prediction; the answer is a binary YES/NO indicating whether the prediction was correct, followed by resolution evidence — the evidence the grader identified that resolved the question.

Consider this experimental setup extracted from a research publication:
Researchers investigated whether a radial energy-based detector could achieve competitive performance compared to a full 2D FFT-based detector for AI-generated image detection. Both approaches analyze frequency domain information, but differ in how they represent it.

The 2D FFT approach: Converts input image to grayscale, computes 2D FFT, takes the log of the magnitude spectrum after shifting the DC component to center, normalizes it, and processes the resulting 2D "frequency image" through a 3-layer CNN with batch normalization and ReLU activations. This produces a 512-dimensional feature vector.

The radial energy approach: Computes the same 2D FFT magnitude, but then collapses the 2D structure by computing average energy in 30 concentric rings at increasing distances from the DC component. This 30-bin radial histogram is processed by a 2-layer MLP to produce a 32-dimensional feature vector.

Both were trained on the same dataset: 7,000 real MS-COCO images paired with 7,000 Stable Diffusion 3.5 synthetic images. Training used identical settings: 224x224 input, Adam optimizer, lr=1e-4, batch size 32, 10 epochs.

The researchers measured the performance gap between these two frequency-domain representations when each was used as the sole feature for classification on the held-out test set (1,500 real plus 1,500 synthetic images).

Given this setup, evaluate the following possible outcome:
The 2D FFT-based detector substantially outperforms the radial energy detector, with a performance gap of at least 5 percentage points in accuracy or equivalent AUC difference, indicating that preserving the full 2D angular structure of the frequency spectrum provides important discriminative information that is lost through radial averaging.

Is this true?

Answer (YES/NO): YES